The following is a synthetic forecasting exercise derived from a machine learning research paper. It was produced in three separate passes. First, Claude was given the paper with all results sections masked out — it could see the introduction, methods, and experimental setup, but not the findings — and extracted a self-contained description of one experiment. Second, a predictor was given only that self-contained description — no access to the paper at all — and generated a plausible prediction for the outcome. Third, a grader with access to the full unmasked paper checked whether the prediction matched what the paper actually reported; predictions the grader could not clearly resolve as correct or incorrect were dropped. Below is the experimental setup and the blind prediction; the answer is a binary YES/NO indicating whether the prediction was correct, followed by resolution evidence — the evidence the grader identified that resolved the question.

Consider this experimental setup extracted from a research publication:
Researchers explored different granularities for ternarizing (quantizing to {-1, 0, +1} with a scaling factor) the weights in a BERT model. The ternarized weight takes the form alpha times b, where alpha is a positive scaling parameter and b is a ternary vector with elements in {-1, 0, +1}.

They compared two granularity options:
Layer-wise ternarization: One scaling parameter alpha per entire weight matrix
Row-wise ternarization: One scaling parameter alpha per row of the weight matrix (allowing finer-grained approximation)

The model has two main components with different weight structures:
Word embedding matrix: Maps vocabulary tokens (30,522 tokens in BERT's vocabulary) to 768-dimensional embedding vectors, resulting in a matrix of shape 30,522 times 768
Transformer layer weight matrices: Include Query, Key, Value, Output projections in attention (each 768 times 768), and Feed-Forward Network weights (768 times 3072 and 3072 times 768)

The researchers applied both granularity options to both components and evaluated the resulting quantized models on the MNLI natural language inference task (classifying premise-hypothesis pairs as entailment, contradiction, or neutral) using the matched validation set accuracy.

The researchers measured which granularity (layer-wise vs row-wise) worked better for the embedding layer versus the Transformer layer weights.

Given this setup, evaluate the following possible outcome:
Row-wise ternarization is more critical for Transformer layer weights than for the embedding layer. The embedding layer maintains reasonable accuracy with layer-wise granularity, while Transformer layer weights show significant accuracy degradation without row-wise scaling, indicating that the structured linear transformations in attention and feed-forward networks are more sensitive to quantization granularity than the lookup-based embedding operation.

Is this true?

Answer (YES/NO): NO